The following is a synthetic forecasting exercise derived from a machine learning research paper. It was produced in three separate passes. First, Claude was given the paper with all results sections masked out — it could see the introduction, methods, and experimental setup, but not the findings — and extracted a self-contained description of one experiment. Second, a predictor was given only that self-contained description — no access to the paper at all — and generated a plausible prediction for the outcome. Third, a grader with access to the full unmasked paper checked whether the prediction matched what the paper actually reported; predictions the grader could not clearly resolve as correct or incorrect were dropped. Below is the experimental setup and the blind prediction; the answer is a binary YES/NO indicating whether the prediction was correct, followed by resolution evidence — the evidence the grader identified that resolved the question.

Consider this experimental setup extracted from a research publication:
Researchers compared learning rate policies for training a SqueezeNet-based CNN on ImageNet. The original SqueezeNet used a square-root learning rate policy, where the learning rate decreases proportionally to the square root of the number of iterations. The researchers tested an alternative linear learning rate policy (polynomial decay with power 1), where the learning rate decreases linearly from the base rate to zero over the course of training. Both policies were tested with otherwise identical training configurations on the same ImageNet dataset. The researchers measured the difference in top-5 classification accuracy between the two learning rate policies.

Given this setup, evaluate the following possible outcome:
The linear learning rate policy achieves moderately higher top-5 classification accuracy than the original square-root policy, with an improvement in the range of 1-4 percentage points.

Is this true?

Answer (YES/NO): YES